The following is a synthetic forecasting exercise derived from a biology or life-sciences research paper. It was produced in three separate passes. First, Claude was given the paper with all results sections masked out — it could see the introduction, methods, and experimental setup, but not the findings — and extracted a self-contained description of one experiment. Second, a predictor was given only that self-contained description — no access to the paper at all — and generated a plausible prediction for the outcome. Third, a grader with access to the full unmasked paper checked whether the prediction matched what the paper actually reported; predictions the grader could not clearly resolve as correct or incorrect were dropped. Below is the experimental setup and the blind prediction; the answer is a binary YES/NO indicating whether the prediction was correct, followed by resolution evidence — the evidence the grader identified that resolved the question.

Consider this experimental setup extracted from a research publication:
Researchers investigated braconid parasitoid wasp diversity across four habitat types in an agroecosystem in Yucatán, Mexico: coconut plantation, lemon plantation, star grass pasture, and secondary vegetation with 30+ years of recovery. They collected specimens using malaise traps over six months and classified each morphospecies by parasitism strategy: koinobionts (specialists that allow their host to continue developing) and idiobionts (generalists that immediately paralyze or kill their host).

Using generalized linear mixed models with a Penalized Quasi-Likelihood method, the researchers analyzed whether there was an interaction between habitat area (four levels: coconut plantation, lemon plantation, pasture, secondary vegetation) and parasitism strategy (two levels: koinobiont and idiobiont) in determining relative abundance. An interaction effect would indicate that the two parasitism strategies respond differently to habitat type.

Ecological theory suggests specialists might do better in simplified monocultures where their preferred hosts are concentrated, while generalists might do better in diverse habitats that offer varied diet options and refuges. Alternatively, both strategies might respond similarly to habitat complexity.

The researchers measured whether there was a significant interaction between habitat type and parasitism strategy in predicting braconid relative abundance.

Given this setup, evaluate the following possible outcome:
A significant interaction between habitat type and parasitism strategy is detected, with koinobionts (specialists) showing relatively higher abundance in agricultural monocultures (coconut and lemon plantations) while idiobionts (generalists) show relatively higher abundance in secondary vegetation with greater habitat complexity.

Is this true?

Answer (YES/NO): NO